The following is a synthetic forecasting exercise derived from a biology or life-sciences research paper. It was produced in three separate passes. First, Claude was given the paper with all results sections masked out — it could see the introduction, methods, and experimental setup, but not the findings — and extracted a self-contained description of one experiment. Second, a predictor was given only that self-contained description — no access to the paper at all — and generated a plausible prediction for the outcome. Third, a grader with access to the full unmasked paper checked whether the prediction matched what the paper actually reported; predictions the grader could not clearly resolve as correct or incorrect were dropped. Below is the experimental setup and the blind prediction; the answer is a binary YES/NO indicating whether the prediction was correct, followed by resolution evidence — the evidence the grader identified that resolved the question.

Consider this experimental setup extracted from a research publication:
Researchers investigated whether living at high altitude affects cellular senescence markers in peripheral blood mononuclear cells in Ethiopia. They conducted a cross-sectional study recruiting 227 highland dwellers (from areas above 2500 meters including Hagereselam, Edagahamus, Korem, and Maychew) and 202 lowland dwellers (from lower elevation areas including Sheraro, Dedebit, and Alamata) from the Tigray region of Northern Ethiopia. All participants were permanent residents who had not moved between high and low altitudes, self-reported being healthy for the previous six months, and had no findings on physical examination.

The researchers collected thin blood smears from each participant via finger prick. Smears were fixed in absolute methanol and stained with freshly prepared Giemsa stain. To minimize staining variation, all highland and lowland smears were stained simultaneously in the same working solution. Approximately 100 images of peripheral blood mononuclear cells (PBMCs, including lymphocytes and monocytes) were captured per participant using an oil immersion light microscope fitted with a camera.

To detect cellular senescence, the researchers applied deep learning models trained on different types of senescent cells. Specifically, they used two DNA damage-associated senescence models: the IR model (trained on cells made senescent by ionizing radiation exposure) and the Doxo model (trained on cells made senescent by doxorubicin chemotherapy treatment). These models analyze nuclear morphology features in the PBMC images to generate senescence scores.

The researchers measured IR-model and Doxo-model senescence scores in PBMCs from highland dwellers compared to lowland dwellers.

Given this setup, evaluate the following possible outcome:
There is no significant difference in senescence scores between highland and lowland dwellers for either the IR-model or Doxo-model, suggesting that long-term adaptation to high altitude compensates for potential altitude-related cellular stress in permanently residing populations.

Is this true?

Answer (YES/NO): NO